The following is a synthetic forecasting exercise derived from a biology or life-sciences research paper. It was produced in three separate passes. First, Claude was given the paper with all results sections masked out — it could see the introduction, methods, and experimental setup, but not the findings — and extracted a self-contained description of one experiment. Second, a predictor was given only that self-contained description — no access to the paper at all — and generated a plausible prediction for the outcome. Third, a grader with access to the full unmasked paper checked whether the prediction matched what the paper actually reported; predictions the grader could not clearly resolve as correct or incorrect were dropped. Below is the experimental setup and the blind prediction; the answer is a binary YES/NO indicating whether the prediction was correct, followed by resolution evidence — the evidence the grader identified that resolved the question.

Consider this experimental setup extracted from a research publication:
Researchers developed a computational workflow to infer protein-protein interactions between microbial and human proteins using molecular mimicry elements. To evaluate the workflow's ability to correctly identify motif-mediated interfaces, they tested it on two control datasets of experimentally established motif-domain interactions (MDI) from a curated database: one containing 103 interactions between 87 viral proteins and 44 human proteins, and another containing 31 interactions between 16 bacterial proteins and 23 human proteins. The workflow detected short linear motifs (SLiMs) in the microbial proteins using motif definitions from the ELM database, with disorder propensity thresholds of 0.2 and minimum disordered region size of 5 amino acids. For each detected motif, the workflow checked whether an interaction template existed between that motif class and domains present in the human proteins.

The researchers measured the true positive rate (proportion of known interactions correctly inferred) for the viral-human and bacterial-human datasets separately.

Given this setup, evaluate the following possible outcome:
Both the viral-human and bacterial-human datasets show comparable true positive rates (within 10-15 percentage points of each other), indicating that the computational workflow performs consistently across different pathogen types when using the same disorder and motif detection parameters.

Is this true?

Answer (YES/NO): NO